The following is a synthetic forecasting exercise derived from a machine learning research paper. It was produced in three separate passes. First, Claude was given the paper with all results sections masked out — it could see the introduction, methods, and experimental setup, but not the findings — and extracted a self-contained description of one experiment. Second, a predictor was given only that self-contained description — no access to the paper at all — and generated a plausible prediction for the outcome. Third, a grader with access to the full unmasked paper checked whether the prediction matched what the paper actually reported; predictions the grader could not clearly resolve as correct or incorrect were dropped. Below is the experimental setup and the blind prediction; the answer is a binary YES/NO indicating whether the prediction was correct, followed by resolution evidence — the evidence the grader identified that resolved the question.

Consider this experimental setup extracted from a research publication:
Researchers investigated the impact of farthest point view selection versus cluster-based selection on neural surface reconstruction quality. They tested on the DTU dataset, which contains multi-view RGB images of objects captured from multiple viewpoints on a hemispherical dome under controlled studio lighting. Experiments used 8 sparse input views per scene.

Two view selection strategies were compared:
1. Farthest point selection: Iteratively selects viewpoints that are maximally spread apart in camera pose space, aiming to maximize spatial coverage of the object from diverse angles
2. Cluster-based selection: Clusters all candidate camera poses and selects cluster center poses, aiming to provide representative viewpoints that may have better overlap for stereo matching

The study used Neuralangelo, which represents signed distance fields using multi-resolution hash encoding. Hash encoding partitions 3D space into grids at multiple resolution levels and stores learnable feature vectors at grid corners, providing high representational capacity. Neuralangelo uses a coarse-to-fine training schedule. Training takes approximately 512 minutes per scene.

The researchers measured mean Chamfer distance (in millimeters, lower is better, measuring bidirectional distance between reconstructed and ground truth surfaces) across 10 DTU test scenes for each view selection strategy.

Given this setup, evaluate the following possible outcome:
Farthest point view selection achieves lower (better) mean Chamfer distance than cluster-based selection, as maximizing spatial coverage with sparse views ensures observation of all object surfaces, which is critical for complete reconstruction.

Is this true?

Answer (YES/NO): NO